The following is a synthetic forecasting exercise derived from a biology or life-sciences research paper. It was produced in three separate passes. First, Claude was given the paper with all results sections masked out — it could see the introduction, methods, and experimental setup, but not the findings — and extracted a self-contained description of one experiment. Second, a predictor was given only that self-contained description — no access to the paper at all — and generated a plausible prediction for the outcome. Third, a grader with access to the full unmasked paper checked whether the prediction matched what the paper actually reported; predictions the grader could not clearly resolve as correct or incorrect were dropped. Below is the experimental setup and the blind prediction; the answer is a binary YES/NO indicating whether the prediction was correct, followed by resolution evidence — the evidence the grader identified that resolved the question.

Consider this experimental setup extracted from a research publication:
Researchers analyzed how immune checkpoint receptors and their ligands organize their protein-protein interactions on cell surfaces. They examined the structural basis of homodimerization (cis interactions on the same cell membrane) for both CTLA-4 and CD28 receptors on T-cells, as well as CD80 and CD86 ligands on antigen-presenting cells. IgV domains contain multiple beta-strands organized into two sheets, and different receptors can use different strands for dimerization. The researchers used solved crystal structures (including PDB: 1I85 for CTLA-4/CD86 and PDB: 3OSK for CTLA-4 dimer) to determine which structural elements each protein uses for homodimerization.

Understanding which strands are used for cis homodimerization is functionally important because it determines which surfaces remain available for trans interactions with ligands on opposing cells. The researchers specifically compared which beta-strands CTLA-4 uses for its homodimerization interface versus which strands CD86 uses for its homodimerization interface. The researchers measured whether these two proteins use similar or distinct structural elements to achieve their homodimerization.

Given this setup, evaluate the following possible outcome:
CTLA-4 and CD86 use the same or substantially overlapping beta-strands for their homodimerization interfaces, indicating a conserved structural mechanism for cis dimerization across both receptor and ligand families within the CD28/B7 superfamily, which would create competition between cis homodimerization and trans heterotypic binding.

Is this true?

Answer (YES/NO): NO